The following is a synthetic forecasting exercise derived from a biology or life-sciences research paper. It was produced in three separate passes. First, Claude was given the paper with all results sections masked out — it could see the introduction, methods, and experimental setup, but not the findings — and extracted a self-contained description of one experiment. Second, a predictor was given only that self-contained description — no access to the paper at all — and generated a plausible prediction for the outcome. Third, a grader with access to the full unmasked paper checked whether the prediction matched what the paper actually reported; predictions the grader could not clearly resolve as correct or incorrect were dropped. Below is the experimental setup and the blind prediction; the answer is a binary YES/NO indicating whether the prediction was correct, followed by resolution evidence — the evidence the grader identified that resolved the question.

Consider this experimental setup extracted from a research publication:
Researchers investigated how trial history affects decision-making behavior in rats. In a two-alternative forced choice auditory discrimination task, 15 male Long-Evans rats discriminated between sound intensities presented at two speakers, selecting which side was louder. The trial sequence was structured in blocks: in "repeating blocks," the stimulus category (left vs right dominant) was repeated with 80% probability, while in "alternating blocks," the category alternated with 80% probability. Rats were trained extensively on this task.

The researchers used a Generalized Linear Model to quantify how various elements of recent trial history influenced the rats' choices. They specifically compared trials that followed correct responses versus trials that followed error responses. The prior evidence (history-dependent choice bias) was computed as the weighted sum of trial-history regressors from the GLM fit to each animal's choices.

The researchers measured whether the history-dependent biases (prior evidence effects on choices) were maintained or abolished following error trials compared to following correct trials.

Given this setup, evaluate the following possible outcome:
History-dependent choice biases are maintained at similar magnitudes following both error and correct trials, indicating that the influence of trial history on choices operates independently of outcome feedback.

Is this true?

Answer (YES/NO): NO